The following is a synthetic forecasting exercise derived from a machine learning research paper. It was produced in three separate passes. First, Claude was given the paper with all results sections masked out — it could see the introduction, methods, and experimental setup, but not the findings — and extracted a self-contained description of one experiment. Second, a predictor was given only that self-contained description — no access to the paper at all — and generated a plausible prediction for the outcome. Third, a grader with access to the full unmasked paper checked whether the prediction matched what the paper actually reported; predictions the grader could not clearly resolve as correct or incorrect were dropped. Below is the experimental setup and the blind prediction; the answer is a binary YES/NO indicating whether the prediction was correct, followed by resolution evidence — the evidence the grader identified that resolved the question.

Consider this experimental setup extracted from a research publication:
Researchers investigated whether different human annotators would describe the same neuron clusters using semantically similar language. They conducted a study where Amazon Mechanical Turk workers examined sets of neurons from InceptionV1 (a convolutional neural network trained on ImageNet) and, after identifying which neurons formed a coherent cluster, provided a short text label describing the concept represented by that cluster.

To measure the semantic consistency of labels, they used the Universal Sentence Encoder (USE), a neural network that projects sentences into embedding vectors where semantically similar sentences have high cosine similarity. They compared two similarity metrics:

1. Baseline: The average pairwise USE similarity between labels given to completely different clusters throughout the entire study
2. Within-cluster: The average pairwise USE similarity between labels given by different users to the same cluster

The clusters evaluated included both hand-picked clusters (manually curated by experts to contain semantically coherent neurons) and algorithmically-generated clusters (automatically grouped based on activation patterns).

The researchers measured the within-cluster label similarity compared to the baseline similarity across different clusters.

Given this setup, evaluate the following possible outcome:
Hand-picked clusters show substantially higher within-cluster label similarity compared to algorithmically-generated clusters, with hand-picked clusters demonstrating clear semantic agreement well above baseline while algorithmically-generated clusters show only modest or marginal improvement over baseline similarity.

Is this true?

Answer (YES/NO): NO